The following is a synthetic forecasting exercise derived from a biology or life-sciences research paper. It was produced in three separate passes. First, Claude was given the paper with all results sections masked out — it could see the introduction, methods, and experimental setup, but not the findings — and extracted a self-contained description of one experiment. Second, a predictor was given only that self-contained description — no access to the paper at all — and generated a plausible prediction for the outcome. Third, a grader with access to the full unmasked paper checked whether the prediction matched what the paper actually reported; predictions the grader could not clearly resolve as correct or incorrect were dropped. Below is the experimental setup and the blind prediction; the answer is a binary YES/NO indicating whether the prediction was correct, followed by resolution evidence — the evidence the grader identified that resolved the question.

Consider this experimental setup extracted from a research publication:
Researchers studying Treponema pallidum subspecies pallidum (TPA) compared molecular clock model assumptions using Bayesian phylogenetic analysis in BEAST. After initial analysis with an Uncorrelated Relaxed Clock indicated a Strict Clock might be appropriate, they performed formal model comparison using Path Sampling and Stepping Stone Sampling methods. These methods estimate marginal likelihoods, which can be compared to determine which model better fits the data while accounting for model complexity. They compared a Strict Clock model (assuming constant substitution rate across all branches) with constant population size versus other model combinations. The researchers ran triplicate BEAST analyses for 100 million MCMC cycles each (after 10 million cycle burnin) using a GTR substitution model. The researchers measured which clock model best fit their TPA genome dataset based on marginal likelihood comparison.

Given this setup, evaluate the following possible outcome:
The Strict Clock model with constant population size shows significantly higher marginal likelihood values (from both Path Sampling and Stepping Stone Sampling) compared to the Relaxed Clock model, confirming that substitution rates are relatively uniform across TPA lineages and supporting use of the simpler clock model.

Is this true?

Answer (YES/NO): YES